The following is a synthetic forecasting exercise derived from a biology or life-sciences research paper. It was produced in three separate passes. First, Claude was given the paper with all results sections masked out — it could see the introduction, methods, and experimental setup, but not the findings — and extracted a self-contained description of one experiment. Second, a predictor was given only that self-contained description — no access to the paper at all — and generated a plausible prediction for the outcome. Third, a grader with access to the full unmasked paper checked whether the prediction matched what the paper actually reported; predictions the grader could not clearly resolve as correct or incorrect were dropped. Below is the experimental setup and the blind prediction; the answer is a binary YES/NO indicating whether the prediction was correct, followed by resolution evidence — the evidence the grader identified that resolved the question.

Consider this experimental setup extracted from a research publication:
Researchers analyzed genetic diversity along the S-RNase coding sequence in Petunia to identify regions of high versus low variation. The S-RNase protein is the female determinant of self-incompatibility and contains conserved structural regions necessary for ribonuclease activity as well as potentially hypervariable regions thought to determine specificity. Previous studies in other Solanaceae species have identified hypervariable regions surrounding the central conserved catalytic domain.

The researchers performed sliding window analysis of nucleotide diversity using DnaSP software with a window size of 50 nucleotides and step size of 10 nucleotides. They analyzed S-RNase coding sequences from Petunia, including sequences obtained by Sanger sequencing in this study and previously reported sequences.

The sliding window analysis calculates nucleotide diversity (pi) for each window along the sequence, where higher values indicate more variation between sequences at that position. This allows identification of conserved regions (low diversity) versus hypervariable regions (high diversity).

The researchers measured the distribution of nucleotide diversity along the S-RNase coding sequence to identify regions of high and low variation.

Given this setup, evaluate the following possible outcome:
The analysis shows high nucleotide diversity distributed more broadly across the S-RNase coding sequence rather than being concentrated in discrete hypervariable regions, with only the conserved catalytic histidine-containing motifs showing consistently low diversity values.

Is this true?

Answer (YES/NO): NO